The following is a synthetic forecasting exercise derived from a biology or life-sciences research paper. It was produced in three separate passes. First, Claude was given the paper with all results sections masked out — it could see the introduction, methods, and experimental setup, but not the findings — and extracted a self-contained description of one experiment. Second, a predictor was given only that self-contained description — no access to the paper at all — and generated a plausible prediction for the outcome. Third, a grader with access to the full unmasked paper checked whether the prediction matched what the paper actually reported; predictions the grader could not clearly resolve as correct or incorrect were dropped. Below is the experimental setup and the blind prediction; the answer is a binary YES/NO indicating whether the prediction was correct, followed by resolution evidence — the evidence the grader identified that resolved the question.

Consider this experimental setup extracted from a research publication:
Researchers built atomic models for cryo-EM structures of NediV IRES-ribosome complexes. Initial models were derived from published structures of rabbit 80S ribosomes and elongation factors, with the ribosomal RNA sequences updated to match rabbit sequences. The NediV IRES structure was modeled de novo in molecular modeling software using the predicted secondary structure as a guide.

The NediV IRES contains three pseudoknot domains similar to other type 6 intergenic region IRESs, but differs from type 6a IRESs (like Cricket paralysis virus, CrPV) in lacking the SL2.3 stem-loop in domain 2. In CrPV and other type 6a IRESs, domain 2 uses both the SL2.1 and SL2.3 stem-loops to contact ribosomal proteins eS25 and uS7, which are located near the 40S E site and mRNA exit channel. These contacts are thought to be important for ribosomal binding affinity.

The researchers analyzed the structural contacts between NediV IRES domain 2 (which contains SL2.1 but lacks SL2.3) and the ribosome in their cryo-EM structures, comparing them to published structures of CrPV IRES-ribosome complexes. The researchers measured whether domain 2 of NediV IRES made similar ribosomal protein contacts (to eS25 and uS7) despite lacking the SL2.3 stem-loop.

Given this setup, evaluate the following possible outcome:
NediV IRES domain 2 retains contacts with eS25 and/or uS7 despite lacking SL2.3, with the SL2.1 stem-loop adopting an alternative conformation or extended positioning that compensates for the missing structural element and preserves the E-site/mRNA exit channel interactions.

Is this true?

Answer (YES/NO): NO